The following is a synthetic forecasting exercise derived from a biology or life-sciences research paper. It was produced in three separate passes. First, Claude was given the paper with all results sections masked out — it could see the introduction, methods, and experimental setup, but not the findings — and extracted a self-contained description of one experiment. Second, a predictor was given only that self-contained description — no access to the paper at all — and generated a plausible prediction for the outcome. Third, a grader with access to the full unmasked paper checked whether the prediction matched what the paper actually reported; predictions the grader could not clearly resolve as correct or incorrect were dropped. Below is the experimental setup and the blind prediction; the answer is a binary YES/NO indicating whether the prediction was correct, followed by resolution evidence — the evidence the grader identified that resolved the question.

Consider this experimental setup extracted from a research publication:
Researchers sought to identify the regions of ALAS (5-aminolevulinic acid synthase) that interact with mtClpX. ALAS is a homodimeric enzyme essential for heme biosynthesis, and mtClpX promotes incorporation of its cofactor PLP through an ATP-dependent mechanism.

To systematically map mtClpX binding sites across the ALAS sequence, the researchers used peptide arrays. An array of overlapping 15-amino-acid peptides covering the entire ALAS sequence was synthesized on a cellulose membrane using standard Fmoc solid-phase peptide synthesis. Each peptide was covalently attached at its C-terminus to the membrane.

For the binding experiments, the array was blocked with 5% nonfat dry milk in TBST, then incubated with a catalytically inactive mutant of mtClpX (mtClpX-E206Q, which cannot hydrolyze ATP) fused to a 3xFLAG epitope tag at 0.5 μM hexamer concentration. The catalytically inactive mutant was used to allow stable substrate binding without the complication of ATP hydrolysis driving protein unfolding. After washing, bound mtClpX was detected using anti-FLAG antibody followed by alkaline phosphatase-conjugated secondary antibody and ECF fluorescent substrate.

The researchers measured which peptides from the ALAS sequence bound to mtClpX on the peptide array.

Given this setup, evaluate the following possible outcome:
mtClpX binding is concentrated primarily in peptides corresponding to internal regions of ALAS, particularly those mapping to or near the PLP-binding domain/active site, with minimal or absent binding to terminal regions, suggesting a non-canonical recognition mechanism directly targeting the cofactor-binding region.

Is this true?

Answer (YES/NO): NO